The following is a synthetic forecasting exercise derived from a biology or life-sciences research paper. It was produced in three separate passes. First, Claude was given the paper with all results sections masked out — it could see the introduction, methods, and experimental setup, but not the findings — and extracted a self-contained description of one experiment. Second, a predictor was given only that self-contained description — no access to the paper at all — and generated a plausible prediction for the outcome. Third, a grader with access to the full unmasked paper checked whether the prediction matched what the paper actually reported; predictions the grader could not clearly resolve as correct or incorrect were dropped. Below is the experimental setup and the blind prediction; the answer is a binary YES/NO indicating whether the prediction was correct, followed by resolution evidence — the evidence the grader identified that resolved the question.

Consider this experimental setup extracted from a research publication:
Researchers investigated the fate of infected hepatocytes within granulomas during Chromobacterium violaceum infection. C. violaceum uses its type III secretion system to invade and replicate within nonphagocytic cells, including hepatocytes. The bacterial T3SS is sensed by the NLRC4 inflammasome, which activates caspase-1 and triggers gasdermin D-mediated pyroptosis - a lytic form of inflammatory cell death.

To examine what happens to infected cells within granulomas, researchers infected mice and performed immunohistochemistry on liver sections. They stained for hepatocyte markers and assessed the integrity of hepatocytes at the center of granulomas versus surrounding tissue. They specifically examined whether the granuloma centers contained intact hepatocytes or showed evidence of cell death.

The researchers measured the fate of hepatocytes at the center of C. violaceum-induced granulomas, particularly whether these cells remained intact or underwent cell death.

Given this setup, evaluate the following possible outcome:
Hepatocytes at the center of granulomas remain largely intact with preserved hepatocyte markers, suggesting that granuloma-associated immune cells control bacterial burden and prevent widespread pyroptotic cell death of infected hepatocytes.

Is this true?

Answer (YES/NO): NO